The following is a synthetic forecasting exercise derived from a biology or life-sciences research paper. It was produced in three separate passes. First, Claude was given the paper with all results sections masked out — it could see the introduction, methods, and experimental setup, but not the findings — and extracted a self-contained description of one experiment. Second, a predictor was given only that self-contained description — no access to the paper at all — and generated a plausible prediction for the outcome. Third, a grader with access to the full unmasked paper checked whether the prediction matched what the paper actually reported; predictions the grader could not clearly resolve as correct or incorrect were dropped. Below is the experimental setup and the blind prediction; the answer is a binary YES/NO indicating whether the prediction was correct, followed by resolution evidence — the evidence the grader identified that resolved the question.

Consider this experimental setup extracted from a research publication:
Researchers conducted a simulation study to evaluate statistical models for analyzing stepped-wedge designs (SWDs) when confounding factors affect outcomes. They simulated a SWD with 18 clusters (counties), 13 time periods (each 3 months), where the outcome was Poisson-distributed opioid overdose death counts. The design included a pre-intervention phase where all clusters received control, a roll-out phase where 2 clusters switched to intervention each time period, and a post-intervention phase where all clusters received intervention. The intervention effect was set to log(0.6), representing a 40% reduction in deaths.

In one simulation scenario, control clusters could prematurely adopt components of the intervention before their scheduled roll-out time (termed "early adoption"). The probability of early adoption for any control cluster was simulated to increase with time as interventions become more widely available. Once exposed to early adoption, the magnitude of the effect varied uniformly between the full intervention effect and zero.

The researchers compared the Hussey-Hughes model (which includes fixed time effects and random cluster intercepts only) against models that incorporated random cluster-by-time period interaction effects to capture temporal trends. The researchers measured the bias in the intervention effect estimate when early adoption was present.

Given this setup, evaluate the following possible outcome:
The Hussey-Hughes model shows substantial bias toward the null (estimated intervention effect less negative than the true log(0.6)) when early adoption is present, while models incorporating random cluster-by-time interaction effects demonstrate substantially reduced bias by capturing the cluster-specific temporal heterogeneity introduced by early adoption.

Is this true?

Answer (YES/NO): NO